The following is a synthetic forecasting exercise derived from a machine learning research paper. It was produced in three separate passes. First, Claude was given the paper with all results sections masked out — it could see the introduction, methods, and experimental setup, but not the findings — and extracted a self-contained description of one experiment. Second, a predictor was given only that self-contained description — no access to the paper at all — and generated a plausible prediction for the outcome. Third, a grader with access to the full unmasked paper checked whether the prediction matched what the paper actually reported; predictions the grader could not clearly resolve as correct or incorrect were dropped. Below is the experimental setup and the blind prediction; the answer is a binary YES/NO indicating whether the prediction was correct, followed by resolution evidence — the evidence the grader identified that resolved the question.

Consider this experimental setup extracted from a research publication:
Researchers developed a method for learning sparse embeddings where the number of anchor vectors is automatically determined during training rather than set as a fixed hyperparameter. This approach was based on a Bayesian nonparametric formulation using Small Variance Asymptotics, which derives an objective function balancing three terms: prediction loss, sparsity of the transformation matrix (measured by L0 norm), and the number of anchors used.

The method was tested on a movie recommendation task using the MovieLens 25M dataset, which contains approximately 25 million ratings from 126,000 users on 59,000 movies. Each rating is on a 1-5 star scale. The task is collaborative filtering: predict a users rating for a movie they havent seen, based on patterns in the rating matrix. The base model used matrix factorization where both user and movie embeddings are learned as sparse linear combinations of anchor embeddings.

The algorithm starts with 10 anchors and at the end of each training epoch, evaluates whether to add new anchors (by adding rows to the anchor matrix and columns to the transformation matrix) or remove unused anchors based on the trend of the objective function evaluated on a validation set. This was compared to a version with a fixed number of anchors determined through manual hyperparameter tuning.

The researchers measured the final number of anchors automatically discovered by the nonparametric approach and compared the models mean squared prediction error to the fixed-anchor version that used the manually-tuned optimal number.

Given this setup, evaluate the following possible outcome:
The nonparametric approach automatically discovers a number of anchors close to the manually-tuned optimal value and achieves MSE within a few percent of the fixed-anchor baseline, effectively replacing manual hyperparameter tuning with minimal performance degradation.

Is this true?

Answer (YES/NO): NO